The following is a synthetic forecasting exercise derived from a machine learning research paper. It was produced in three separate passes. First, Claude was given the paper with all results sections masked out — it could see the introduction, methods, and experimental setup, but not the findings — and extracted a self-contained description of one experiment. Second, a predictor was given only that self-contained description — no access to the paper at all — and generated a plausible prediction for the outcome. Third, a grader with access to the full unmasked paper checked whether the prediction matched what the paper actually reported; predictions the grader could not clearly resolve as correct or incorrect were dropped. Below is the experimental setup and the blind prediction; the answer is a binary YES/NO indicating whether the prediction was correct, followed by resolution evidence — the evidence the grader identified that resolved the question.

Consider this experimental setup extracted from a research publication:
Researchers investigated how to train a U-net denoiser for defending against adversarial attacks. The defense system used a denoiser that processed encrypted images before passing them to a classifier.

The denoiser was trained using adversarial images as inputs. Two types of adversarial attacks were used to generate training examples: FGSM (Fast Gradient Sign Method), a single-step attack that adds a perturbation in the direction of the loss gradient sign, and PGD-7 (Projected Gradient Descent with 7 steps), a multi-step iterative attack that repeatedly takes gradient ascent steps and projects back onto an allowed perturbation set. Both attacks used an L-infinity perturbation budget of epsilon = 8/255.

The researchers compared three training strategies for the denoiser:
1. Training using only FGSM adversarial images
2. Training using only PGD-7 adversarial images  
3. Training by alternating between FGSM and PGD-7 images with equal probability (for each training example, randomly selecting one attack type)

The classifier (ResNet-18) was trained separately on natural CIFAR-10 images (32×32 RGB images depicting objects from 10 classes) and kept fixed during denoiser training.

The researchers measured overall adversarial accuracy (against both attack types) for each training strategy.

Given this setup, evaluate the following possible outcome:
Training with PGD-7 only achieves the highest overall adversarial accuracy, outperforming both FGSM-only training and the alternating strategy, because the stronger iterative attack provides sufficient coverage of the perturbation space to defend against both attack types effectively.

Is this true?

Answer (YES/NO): NO